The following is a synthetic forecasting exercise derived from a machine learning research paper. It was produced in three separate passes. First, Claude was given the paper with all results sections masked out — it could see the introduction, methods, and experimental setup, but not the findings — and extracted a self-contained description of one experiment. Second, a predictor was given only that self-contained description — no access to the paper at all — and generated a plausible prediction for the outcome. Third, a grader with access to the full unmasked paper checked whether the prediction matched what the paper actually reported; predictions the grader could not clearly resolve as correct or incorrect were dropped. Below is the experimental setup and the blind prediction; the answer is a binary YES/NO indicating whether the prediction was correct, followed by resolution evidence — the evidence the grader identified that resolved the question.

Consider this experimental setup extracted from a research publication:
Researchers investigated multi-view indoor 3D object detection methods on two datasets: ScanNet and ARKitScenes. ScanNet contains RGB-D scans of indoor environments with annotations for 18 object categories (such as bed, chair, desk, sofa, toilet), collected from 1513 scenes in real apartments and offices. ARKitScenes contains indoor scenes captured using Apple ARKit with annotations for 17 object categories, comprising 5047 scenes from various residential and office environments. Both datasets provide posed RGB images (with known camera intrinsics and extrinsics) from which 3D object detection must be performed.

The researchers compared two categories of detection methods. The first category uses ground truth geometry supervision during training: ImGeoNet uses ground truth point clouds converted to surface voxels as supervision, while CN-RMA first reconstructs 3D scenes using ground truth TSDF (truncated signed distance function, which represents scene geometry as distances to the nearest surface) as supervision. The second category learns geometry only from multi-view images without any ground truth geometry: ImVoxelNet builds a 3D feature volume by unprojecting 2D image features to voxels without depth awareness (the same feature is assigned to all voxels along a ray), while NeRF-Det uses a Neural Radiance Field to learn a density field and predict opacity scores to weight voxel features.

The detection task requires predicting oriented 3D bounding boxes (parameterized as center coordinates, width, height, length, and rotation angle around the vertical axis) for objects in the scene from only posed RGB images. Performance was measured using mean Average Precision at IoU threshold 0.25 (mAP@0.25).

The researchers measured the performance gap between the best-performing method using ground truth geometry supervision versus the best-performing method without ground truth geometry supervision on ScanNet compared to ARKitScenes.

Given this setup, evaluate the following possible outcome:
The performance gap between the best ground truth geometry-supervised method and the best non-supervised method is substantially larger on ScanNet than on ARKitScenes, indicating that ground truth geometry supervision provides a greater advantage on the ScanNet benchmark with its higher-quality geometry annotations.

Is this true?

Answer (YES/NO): NO